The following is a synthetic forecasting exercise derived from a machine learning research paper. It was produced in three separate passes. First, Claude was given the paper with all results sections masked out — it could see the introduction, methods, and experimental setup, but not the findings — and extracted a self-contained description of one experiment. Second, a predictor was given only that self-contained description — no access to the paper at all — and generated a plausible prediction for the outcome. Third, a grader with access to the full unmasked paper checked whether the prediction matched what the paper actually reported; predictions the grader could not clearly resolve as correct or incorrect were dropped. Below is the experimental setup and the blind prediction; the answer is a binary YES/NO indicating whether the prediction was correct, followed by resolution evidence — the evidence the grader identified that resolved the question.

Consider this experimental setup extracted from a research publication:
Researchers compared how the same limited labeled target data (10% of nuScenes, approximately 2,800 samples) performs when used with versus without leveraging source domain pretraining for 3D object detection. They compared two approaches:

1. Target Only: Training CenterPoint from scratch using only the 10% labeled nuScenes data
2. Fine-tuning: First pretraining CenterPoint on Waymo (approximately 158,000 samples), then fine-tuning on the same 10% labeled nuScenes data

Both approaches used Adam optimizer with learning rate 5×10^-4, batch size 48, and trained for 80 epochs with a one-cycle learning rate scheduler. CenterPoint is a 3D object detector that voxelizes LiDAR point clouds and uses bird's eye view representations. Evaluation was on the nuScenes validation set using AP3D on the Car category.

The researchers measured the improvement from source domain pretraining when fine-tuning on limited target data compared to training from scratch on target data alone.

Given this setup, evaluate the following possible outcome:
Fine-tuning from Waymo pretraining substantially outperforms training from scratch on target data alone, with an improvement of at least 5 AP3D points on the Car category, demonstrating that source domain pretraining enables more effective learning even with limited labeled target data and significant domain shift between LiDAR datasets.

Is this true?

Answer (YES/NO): YES